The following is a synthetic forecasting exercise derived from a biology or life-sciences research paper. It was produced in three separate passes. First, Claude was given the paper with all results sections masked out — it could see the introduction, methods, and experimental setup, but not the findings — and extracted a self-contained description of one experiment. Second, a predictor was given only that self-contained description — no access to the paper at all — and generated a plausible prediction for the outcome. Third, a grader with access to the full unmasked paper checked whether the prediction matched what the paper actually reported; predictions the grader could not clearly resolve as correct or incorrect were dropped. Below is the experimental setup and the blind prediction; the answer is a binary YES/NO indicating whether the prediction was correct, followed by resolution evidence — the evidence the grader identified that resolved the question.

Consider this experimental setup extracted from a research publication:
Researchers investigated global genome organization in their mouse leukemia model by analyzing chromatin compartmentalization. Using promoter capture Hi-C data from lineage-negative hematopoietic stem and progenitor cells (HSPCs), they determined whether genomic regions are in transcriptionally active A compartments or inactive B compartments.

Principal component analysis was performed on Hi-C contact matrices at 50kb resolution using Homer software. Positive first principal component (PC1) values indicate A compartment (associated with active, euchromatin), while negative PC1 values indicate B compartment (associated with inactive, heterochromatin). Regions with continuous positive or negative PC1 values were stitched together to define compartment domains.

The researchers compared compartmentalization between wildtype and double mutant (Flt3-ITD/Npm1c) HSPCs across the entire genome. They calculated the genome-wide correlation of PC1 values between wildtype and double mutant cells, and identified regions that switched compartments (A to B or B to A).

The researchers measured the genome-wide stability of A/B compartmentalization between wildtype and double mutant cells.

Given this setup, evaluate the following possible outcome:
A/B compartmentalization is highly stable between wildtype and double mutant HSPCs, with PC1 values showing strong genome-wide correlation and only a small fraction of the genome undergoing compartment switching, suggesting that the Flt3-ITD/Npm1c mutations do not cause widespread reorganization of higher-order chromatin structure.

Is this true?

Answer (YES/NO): NO